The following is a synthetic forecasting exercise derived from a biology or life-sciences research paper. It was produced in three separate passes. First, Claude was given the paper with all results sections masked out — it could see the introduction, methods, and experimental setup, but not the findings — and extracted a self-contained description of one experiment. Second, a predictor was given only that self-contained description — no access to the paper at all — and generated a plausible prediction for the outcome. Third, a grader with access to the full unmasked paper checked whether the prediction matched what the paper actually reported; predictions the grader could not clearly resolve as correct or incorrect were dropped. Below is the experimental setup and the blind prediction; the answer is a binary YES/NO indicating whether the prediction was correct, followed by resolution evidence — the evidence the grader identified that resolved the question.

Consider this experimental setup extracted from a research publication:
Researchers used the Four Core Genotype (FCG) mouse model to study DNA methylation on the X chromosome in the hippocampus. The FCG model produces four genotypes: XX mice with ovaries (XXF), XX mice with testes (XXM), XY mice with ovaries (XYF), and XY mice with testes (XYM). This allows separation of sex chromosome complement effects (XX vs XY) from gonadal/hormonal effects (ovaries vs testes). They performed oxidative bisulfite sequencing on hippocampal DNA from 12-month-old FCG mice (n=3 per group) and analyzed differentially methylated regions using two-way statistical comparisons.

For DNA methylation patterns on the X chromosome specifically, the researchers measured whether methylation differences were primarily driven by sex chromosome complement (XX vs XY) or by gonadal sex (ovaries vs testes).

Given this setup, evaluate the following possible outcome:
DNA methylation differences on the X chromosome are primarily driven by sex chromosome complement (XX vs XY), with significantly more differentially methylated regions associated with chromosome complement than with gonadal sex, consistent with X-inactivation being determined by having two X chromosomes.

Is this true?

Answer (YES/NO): YES